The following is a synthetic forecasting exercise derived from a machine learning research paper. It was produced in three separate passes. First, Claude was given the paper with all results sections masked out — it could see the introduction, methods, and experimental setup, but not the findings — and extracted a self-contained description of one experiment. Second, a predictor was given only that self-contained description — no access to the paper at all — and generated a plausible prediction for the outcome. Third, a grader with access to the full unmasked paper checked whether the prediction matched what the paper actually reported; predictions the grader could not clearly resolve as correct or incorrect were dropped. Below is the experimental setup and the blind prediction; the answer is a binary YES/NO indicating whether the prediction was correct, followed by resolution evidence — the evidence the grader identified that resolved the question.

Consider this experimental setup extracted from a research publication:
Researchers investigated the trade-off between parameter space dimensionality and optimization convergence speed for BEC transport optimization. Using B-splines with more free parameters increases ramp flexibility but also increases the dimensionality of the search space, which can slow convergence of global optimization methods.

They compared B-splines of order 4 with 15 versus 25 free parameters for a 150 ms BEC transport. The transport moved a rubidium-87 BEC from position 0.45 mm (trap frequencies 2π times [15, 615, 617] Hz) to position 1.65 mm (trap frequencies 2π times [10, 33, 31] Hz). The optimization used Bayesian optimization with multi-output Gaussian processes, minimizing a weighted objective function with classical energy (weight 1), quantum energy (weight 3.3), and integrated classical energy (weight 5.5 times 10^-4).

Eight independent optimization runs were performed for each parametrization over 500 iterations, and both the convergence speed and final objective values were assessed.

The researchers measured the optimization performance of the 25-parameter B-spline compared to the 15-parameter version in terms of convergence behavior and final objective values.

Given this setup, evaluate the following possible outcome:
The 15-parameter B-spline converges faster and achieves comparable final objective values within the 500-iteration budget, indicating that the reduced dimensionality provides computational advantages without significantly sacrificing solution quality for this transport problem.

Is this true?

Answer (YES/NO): NO